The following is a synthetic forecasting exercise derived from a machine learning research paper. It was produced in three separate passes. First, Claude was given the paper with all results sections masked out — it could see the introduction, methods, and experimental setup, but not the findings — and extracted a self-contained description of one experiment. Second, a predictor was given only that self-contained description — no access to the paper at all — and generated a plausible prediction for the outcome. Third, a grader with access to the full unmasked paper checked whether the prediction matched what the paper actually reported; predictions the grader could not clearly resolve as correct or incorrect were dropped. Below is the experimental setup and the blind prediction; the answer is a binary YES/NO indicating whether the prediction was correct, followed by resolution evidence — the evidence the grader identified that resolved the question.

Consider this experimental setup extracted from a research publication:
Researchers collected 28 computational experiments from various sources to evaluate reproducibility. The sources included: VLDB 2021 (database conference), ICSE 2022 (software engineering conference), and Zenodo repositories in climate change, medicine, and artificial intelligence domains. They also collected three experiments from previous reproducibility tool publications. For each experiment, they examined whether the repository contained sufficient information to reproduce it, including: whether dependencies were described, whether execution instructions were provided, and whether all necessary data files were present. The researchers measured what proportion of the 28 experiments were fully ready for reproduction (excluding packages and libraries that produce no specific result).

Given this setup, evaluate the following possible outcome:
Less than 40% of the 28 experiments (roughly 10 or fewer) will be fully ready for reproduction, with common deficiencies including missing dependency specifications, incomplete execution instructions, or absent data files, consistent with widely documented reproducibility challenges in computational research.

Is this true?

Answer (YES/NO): NO